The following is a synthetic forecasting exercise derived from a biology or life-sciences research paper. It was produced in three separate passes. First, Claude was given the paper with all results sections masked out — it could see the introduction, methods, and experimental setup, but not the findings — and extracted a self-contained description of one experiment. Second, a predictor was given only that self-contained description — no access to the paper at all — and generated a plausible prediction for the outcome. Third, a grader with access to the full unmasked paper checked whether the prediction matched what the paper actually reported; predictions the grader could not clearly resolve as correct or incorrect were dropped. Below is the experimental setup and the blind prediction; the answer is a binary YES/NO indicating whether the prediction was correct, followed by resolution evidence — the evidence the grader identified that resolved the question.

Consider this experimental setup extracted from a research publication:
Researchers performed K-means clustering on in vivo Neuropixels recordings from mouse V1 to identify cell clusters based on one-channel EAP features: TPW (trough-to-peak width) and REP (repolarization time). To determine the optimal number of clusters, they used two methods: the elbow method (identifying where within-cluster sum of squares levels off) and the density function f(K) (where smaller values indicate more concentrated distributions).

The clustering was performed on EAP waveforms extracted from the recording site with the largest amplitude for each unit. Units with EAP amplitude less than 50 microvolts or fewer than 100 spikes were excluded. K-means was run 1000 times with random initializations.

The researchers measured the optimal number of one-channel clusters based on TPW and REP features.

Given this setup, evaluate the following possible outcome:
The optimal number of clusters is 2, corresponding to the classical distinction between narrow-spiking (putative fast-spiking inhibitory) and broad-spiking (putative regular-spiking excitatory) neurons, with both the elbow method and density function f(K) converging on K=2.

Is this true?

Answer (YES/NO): YES